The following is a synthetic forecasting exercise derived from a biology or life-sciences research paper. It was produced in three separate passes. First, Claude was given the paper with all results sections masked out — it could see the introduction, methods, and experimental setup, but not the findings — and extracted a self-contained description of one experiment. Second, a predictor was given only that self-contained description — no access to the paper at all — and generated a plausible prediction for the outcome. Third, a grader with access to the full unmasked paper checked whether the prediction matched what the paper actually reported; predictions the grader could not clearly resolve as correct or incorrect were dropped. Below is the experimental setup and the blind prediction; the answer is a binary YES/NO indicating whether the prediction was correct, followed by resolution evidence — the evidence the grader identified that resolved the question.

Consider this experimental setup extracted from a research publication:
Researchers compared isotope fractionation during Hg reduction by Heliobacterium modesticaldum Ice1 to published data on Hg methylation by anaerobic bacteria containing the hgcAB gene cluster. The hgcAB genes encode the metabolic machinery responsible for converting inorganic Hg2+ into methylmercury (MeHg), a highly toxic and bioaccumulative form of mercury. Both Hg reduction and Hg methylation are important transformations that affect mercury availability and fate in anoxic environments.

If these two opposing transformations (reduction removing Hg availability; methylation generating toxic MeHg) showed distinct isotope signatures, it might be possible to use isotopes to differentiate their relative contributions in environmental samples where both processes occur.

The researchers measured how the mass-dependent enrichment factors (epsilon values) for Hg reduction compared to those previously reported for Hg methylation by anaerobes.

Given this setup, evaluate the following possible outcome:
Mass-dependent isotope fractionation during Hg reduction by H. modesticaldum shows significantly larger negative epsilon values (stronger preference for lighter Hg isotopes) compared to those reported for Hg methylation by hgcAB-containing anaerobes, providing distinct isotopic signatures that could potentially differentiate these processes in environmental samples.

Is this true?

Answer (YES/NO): NO